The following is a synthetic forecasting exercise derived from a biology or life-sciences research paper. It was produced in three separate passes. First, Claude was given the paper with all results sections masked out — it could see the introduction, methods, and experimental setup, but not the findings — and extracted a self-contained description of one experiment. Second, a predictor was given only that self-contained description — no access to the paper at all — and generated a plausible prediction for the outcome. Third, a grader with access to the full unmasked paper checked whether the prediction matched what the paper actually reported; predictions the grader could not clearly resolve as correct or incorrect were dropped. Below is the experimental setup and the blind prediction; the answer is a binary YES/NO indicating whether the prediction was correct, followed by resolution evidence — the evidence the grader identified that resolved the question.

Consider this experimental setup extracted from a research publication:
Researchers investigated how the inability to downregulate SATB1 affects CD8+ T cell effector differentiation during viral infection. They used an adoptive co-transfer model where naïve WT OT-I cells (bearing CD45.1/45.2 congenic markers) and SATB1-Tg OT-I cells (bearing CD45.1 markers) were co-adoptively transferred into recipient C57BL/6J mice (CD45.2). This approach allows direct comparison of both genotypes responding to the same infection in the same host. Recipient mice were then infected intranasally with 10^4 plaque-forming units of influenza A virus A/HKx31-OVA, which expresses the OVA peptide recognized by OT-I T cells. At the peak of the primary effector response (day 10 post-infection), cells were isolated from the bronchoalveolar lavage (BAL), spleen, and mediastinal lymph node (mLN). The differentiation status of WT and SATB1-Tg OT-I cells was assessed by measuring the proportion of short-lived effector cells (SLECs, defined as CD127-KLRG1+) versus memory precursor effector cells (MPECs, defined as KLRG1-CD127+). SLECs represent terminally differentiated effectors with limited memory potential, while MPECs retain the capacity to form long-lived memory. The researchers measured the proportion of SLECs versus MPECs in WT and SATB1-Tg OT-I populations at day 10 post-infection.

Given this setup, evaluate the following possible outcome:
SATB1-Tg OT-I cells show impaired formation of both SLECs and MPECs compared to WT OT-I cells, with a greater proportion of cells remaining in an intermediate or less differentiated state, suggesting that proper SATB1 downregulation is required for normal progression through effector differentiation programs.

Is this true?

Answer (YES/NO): NO